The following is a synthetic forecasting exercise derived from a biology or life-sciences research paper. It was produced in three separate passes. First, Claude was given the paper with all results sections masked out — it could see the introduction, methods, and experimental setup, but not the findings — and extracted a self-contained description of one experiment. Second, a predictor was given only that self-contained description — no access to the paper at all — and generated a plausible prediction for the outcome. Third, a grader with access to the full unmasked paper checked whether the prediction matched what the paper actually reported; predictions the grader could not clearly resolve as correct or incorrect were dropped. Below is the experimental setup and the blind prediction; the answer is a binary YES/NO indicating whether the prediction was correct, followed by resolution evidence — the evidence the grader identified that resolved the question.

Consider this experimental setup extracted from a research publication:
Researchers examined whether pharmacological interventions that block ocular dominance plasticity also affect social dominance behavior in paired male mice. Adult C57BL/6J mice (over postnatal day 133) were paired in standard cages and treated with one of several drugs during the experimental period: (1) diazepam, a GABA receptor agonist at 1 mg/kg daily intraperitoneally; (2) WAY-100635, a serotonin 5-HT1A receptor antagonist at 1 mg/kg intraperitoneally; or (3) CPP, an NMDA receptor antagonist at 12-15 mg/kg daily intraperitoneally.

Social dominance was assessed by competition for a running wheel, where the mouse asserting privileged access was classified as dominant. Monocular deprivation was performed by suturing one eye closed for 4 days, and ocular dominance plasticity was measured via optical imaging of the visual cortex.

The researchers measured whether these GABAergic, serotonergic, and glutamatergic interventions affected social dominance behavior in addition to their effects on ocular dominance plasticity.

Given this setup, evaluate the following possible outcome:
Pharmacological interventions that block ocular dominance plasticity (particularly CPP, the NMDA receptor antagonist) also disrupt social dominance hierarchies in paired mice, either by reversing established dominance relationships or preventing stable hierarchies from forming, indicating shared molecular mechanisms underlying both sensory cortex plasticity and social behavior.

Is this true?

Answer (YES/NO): NO